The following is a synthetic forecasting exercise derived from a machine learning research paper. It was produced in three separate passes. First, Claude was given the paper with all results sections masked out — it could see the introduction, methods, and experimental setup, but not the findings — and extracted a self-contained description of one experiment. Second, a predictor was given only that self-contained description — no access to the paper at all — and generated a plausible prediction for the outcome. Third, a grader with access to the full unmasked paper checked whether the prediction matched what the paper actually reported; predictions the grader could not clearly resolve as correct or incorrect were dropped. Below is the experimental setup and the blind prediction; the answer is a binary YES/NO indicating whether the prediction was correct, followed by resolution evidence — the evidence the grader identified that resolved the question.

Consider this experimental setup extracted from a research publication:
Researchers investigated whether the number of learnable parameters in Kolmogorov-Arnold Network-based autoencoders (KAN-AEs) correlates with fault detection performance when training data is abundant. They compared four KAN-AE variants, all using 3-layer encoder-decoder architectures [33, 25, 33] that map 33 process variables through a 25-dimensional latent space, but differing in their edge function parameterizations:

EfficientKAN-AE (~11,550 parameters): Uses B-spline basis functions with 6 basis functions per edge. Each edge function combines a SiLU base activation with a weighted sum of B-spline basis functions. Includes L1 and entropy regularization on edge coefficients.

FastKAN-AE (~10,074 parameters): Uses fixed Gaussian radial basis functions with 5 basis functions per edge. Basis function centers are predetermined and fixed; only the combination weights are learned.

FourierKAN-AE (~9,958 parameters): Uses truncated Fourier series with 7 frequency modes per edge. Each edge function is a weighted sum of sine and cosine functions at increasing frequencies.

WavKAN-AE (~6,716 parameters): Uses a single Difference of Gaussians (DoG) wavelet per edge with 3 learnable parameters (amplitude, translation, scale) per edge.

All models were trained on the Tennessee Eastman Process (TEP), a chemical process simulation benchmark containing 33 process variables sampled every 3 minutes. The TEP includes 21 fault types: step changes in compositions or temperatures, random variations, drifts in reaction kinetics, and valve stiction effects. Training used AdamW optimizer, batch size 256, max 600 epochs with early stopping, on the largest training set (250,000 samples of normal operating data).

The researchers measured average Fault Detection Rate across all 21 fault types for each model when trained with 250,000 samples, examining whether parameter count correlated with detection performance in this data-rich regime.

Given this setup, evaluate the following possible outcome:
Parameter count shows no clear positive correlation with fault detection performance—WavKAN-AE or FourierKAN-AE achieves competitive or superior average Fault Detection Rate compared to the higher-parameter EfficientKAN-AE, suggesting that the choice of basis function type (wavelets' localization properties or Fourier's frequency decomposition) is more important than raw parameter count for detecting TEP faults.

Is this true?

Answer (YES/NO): NO